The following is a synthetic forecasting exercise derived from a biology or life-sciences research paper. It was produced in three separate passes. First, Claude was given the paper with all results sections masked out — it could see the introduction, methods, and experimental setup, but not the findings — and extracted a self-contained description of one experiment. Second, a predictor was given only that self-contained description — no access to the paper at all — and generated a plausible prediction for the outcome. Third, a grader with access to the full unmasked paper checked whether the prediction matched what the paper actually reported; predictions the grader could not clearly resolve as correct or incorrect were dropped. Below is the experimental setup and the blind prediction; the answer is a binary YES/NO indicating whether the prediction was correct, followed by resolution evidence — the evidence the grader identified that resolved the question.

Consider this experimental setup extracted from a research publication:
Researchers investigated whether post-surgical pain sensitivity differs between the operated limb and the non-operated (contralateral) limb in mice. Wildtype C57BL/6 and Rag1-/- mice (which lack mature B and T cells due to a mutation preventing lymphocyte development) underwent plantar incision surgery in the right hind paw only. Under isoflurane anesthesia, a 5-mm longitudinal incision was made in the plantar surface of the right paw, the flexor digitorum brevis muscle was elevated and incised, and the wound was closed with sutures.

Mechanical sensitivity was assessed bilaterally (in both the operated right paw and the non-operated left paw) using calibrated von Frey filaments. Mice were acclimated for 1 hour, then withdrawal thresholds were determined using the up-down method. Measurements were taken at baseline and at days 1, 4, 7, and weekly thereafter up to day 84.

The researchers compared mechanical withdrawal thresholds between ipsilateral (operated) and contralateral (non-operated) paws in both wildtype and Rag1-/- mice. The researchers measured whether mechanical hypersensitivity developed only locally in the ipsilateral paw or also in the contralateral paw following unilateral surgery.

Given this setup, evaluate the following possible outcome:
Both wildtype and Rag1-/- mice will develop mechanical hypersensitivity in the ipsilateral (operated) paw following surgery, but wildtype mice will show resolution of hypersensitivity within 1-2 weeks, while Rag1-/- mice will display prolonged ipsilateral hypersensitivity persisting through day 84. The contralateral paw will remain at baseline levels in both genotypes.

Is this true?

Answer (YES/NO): NO